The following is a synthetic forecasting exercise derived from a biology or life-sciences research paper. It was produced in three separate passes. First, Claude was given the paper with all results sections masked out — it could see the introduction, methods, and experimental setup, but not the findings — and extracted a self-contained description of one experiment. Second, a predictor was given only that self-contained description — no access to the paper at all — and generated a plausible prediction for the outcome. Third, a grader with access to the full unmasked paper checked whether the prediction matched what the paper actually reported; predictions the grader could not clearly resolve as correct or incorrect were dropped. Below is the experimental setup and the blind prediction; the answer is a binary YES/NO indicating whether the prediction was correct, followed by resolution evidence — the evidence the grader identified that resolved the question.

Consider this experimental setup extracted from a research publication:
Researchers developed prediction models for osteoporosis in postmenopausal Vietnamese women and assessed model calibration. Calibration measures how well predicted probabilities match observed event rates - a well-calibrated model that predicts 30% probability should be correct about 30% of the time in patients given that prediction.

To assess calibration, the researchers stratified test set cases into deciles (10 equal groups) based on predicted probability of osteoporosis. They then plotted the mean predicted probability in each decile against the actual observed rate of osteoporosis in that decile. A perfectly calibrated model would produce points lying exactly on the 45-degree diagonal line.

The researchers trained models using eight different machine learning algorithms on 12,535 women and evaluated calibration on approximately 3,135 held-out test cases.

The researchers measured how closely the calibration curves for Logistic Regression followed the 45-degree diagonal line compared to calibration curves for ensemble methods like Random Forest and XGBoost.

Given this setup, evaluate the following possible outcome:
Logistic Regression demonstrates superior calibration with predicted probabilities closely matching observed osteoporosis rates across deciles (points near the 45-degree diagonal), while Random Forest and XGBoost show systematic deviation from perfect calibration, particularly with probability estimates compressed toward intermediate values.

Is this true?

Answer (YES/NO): NO